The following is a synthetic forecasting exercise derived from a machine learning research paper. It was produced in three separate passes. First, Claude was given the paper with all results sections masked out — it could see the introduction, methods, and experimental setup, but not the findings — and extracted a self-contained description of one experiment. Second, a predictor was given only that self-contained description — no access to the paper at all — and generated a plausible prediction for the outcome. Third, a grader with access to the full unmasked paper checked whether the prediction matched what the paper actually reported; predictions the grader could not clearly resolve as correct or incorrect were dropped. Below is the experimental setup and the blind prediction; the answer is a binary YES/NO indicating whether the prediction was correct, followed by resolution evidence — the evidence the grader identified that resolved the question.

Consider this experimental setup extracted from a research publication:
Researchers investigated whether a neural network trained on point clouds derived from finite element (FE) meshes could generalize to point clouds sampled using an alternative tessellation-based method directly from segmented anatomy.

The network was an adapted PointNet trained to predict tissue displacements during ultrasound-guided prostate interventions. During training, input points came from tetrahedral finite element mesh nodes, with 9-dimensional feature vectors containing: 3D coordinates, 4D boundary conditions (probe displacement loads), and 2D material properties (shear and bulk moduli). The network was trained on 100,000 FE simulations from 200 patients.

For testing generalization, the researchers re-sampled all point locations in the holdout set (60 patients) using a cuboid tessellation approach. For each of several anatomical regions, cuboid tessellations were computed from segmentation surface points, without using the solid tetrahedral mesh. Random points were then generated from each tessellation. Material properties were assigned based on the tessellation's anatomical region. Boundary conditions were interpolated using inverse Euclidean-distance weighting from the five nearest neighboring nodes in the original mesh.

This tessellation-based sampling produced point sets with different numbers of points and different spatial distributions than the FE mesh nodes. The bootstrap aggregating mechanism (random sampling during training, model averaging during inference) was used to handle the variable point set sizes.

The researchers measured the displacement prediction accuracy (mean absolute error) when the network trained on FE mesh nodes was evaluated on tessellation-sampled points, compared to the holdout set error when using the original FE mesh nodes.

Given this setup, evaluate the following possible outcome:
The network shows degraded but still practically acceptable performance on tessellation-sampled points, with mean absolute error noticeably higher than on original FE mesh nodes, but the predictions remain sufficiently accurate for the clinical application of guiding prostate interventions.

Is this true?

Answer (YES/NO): YES